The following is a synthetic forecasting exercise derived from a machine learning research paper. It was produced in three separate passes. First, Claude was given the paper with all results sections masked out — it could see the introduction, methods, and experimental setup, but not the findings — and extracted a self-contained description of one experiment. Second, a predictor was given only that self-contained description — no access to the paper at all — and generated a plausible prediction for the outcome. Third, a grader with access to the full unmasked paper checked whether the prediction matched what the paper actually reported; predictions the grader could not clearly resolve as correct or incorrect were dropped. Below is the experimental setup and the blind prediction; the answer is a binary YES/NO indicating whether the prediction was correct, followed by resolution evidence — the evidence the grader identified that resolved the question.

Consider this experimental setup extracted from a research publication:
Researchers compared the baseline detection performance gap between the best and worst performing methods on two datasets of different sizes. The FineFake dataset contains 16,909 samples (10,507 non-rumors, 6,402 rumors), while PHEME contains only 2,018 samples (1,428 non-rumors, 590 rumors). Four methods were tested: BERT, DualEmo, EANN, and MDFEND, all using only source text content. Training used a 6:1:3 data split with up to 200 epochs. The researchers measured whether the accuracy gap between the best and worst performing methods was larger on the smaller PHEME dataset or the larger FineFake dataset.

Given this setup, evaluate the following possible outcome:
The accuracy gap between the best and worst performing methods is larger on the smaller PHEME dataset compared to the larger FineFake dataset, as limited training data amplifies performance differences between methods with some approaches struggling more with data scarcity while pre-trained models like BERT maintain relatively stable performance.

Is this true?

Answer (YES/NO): YES